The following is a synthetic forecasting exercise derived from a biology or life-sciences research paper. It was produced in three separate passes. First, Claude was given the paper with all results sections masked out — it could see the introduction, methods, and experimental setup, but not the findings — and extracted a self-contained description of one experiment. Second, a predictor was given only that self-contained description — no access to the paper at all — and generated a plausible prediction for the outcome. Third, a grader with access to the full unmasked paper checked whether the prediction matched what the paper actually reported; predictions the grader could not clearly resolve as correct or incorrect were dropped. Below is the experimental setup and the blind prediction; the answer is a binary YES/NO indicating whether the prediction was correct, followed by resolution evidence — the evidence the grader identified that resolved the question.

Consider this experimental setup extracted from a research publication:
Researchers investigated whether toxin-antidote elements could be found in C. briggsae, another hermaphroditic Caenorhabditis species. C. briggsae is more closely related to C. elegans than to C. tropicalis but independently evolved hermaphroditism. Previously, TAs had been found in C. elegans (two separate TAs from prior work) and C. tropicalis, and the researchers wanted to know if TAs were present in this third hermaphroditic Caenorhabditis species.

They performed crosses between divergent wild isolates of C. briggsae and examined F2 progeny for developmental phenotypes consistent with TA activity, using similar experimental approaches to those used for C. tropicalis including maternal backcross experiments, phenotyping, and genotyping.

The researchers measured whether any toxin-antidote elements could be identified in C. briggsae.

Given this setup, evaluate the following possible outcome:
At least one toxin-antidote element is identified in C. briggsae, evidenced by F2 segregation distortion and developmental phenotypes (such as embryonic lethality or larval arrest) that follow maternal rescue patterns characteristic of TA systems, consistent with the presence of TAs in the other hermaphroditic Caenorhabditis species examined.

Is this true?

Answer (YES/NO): YES